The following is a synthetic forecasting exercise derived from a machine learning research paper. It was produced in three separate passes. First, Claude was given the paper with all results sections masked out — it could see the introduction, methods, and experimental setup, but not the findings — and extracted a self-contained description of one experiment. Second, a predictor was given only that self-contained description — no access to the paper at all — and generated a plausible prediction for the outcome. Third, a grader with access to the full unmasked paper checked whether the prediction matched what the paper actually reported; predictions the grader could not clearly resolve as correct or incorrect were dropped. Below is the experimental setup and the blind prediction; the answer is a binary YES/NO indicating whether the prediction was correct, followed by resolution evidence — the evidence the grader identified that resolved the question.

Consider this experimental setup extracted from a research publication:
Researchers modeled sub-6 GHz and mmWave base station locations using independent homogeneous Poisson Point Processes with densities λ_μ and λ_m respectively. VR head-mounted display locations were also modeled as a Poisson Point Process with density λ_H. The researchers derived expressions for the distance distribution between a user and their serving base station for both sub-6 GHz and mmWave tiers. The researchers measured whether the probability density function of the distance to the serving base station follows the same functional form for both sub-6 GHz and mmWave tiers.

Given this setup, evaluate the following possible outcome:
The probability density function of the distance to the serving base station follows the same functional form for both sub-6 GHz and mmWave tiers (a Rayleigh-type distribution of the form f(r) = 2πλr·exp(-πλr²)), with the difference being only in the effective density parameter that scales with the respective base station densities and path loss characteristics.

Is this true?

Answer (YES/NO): NO